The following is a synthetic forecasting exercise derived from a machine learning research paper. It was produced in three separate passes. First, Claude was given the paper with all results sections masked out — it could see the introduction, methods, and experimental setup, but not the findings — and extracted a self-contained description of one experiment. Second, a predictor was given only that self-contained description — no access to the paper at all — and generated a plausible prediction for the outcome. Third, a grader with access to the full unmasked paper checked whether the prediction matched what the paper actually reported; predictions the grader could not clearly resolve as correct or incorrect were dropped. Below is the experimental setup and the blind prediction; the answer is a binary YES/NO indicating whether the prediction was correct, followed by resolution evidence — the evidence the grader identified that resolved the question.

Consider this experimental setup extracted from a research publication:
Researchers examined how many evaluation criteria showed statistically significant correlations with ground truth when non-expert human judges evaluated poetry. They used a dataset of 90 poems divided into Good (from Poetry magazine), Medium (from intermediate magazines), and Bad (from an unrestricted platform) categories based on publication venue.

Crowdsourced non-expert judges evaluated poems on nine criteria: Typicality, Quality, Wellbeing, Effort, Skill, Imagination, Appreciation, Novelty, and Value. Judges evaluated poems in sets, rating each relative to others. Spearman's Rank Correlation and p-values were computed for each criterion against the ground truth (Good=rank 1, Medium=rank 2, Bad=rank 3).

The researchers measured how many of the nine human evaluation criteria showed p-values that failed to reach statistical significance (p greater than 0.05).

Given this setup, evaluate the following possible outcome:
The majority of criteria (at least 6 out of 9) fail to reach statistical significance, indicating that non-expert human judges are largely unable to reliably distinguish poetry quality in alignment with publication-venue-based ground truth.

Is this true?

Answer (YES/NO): NO